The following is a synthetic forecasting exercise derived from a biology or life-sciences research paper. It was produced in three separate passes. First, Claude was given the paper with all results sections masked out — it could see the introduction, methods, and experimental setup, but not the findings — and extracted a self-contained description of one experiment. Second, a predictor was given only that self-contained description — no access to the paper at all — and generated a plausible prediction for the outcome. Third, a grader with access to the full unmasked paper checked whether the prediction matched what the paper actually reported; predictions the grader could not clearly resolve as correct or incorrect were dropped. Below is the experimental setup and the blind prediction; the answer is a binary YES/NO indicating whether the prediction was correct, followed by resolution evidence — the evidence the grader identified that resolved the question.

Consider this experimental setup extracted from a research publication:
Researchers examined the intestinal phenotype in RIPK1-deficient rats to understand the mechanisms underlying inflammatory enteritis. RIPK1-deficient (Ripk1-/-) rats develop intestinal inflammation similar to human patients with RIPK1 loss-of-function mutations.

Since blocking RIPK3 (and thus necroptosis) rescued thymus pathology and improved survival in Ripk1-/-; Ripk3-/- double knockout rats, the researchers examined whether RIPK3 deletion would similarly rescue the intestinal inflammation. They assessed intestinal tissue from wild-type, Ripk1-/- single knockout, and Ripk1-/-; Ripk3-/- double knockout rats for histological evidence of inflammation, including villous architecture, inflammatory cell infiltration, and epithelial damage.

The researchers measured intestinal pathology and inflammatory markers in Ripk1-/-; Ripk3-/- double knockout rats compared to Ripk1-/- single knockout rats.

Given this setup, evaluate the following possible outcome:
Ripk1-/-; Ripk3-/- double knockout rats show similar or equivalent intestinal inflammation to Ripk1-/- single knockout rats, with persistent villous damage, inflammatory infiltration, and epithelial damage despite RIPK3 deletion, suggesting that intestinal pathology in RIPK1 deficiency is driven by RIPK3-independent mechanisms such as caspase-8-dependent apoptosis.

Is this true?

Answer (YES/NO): YES